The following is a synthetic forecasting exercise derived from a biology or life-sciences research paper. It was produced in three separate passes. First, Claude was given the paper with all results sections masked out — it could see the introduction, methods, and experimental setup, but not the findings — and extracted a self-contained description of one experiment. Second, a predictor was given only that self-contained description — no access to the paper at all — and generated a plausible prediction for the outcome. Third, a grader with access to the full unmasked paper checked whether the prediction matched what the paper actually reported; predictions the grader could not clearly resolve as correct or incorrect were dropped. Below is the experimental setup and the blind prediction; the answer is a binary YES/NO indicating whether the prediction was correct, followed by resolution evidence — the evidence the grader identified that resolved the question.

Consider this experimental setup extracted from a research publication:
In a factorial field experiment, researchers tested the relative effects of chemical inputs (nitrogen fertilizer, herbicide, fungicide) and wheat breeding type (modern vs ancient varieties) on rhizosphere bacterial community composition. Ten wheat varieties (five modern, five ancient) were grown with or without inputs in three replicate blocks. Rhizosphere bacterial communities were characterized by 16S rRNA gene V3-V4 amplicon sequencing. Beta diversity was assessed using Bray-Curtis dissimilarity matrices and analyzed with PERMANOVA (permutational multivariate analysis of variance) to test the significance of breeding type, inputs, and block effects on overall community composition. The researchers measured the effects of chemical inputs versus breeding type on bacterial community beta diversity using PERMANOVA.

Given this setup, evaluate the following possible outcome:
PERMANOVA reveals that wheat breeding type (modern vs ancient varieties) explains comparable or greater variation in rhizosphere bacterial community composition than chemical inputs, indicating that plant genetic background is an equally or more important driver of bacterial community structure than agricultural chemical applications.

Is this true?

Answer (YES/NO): YES